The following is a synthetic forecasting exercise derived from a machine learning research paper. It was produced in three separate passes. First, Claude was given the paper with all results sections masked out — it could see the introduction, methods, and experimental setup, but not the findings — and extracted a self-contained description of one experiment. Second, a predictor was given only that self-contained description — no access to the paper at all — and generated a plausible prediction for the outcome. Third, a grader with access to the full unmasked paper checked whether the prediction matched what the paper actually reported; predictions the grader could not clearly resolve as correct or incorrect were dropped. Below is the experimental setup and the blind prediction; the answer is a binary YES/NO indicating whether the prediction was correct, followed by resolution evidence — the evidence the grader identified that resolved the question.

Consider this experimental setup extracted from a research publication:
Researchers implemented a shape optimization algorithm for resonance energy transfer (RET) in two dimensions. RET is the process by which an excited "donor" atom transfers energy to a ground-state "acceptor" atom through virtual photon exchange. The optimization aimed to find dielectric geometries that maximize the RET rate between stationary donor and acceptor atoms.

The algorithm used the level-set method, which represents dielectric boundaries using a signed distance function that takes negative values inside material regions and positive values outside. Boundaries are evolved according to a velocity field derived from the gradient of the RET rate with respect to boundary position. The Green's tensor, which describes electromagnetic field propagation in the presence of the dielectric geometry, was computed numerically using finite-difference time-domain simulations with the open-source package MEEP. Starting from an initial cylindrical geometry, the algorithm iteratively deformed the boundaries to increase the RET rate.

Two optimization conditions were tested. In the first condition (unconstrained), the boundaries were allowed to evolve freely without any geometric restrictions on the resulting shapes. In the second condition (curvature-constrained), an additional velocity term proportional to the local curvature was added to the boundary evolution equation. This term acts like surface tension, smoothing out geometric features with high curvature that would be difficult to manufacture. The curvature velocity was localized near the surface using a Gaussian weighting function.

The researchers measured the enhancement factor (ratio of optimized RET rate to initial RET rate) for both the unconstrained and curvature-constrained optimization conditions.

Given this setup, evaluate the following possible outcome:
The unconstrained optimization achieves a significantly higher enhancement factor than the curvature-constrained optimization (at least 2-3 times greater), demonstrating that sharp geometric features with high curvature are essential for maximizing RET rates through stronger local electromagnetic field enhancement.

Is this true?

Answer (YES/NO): YES